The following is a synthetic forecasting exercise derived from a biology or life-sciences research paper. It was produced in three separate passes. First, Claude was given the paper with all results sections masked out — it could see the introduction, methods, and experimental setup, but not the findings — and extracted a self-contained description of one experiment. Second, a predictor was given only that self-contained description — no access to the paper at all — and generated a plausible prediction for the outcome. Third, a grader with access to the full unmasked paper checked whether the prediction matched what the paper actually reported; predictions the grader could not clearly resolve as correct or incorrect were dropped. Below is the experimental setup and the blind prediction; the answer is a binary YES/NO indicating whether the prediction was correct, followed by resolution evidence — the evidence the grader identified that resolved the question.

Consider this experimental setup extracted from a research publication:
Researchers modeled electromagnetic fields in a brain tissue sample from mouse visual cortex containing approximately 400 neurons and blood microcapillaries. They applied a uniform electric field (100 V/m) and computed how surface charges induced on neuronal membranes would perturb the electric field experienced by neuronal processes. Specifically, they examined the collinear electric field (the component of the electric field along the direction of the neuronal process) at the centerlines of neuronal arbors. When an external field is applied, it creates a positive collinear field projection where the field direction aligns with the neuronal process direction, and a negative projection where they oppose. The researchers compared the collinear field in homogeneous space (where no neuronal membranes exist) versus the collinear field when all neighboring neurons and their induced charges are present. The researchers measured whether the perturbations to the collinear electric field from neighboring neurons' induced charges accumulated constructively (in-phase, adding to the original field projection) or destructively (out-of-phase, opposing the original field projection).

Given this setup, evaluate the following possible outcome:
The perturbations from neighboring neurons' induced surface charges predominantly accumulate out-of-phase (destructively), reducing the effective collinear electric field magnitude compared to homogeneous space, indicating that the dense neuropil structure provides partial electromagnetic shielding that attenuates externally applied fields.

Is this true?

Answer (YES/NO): NO